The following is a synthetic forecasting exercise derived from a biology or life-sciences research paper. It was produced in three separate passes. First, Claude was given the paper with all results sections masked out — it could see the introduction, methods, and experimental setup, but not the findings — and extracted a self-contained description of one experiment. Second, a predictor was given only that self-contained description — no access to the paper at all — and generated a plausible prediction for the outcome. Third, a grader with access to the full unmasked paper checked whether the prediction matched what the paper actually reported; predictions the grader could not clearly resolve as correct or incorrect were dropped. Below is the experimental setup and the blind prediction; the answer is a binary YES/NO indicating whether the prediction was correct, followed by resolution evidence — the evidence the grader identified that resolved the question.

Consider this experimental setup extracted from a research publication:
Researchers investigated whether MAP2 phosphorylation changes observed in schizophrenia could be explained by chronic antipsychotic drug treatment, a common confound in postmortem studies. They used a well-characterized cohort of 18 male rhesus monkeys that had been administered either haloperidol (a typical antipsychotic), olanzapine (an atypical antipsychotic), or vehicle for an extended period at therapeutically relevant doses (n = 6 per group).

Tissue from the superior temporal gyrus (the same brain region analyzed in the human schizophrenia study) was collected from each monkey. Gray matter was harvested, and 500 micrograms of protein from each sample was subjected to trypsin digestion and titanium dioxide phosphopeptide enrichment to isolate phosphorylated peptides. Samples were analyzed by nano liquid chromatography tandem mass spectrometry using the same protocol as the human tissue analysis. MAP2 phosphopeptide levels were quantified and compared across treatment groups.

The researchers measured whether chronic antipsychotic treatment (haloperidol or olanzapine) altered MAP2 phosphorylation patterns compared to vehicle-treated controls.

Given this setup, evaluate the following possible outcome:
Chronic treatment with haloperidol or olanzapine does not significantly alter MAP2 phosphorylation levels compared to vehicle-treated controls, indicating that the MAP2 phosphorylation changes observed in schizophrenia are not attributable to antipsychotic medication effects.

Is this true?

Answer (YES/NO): YES